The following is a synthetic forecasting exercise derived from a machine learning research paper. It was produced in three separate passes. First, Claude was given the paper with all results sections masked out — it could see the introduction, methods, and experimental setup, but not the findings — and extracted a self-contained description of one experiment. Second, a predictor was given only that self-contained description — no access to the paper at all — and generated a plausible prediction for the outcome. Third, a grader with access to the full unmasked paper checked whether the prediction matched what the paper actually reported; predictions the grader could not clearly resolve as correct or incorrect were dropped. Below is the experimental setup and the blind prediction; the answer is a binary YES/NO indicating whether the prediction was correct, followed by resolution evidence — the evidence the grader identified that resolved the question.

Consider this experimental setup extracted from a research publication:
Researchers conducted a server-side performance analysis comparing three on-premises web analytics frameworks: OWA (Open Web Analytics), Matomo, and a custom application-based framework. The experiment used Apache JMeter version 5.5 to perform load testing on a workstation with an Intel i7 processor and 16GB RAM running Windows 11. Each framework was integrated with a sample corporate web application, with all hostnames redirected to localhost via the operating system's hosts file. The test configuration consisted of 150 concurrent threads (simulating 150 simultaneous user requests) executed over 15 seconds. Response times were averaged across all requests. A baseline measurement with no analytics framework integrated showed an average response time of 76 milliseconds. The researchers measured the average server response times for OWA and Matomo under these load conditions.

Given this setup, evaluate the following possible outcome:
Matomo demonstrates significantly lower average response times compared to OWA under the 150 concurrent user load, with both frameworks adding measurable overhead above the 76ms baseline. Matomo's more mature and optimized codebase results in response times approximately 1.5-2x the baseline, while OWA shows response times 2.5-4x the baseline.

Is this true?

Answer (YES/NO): NO